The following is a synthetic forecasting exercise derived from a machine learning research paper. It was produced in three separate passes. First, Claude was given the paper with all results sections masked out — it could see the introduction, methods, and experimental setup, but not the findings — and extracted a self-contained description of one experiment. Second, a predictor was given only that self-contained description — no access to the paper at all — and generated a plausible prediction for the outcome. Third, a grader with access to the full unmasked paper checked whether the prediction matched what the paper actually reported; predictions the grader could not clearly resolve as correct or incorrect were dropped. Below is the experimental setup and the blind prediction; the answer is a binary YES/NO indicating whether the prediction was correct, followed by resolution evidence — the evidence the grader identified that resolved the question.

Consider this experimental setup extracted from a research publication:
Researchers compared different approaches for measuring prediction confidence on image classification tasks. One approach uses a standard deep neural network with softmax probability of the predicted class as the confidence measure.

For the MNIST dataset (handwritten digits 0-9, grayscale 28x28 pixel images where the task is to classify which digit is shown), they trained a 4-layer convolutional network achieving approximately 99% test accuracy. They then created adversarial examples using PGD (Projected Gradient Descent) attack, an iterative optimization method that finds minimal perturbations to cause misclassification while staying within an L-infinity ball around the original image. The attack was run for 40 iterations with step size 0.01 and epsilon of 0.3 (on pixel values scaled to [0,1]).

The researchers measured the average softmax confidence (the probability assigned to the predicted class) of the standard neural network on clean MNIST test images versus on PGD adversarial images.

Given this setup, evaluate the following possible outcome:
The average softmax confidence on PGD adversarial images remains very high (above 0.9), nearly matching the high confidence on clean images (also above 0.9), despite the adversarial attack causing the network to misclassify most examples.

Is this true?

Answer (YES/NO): YES